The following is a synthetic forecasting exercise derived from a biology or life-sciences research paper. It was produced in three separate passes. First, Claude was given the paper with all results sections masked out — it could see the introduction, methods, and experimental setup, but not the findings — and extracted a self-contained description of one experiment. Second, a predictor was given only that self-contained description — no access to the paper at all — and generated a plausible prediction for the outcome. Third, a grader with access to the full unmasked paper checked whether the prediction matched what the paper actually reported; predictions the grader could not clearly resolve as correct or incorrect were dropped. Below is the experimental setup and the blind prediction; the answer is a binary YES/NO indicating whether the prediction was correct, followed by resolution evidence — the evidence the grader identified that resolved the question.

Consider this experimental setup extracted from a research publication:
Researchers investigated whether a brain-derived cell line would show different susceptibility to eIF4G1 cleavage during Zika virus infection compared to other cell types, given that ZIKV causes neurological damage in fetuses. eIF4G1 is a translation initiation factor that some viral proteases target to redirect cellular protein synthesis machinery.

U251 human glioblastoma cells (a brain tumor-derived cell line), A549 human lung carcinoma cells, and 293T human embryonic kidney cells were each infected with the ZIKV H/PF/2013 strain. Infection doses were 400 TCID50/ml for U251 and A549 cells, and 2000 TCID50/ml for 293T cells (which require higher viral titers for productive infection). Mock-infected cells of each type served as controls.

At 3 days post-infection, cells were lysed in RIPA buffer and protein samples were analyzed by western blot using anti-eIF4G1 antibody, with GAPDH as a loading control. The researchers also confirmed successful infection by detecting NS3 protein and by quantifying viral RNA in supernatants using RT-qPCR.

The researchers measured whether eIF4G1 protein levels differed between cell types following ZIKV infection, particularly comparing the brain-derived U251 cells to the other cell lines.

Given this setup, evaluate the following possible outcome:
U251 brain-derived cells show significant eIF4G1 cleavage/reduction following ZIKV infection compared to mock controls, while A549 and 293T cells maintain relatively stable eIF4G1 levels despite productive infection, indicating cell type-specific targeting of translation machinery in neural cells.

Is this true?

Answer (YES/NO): NO